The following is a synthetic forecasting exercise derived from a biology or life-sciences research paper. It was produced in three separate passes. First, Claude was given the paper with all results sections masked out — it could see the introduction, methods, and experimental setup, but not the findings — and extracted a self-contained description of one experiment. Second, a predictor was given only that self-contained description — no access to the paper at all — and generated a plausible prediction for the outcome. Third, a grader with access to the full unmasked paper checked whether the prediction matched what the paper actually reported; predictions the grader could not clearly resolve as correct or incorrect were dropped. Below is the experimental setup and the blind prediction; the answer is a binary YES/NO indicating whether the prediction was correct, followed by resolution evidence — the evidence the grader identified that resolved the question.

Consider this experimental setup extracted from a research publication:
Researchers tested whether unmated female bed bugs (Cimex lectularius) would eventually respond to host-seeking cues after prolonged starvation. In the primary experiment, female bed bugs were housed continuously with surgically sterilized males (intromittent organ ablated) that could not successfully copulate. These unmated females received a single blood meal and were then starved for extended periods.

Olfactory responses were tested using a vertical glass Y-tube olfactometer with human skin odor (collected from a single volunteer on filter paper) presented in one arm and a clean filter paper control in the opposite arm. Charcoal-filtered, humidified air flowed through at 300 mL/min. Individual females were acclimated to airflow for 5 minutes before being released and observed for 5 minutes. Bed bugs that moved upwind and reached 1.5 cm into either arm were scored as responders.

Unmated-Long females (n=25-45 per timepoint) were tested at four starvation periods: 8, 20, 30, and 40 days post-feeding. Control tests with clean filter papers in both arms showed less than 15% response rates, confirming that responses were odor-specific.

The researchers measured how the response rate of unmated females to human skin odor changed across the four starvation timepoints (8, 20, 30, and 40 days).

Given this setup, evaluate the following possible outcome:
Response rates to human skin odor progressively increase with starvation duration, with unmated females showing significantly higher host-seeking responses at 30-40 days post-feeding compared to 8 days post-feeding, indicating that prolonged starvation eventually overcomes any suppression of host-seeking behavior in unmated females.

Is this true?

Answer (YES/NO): YES